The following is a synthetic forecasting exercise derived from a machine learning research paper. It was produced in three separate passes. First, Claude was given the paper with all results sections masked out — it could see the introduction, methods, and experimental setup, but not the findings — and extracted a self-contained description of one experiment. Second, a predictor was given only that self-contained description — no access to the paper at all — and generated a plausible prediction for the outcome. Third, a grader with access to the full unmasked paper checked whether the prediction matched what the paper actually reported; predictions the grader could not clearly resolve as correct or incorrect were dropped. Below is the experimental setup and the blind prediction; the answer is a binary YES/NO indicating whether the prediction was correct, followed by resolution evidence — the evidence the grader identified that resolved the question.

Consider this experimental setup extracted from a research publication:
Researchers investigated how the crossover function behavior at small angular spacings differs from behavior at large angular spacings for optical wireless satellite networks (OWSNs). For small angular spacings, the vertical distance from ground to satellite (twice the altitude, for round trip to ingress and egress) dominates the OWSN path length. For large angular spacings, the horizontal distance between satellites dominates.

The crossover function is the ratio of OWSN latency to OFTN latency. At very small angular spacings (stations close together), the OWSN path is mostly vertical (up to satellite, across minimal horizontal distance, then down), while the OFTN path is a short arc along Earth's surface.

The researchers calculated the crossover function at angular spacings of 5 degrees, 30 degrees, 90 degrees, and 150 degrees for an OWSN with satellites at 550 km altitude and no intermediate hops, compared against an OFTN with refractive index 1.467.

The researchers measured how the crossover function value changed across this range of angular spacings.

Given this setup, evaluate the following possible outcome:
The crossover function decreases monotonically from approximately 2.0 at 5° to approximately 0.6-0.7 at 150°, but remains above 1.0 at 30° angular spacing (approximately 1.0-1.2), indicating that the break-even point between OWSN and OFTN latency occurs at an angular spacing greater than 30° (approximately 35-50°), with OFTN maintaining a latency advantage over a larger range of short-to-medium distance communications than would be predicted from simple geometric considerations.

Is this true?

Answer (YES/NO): NO